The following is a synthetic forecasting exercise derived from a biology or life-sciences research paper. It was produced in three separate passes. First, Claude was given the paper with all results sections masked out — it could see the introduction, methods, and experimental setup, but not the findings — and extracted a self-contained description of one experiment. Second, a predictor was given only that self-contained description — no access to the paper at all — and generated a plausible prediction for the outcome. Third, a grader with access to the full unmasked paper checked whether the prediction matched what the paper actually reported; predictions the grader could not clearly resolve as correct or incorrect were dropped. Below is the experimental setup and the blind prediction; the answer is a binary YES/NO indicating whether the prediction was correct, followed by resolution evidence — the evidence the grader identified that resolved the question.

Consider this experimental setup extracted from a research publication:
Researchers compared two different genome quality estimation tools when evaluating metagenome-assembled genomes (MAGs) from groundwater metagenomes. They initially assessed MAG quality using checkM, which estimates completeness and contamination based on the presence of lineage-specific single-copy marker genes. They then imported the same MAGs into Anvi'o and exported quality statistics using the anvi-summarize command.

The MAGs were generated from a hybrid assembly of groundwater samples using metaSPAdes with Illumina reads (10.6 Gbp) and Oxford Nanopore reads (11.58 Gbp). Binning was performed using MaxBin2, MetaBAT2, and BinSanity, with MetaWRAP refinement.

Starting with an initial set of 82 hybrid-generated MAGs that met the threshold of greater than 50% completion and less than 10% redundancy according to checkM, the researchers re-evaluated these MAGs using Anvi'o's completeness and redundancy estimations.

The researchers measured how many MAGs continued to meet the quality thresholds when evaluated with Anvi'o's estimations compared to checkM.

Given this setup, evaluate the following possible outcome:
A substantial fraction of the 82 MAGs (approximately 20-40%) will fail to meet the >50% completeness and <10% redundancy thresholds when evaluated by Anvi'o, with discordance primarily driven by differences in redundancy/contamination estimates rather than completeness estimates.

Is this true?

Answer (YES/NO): NO